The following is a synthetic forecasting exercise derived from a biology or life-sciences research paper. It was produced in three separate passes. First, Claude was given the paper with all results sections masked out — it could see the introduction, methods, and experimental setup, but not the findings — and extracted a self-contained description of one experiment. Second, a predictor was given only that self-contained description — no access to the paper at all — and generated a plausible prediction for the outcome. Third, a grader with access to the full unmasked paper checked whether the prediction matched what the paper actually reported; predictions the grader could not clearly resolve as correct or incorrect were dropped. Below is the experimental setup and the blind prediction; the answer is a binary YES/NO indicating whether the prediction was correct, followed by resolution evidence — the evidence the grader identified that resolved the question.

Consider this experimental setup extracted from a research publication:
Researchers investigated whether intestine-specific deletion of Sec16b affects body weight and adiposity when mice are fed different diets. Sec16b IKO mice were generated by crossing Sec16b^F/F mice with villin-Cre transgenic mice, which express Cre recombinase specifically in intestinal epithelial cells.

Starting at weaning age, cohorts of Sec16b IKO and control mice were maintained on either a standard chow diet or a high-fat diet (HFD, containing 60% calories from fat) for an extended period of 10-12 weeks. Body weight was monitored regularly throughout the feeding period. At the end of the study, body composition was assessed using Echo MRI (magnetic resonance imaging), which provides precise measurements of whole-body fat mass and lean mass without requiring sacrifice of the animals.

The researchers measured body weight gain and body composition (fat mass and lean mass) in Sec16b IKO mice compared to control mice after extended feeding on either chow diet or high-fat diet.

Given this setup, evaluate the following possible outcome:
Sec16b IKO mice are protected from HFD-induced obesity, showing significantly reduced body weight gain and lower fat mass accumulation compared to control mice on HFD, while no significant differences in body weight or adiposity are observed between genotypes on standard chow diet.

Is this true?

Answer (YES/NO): YES